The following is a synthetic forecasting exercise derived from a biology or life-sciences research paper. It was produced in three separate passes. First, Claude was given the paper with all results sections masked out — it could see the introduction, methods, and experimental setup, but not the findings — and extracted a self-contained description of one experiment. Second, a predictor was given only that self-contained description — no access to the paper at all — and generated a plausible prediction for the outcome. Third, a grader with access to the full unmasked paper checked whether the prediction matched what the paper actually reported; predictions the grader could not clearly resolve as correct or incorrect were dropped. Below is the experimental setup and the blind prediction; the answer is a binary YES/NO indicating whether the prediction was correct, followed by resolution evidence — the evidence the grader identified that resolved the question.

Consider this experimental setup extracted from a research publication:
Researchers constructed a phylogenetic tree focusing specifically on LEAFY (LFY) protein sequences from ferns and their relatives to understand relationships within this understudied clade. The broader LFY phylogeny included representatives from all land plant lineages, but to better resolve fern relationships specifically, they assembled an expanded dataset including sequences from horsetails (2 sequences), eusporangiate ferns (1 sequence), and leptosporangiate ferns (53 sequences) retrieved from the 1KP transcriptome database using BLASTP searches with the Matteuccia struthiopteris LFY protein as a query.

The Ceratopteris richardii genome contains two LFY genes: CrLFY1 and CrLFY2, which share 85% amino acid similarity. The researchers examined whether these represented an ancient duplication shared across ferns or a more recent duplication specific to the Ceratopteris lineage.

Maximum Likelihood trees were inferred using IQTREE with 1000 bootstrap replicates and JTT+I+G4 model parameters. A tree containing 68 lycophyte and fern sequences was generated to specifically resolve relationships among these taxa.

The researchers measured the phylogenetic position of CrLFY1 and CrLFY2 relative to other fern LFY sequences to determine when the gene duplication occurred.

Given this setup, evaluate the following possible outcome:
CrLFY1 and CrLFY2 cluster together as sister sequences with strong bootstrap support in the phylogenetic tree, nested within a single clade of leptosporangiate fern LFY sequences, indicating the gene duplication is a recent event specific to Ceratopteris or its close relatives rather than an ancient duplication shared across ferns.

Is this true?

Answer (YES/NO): YES